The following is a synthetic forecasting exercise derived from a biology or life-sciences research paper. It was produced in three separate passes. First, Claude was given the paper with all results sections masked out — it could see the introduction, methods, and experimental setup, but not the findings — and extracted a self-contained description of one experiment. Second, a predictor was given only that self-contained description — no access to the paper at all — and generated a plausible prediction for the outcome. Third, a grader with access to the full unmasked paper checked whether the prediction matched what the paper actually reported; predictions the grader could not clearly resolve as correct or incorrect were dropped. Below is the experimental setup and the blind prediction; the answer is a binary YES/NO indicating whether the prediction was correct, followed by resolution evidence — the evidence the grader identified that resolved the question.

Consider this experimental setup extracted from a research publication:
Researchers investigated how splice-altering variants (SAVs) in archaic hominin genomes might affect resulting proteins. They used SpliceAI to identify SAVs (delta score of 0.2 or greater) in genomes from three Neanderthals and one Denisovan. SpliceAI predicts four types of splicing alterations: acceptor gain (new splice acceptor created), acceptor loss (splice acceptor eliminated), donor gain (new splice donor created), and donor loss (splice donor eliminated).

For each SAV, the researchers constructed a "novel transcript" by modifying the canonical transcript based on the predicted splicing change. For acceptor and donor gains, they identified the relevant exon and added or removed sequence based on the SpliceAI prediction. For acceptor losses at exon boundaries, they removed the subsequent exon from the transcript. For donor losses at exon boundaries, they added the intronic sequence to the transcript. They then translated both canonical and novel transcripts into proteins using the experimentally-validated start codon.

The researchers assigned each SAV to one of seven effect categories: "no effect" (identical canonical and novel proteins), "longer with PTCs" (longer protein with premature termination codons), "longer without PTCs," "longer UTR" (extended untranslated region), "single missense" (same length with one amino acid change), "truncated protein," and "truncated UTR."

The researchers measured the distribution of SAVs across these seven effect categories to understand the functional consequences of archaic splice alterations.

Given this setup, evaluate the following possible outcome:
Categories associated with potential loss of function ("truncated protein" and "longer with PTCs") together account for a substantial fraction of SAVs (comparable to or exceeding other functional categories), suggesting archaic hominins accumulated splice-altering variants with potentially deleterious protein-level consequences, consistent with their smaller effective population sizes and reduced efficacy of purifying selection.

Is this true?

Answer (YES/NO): YES